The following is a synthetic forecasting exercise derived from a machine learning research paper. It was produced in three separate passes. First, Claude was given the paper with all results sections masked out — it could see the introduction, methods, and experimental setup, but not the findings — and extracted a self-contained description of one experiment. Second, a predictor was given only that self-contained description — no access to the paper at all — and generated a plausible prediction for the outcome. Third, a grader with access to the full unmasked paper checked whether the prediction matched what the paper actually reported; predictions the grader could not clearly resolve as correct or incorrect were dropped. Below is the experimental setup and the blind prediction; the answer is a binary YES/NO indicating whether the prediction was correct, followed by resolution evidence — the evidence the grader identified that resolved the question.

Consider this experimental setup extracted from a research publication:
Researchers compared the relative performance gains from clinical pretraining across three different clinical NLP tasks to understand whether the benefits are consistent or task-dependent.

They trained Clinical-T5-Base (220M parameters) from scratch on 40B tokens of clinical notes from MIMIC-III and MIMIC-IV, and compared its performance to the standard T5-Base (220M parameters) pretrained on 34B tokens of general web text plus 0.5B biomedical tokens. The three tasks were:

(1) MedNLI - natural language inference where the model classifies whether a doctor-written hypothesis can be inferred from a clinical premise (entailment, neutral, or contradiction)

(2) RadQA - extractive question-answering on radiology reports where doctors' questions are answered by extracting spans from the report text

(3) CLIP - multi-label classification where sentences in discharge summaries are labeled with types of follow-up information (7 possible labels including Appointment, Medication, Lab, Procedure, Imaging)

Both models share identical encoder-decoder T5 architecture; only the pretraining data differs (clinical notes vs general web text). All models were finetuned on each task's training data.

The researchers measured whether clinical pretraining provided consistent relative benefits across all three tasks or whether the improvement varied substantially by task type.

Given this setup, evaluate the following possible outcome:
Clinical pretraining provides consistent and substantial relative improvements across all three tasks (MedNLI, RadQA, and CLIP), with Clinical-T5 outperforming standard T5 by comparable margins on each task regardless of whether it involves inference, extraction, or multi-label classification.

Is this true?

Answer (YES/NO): NO